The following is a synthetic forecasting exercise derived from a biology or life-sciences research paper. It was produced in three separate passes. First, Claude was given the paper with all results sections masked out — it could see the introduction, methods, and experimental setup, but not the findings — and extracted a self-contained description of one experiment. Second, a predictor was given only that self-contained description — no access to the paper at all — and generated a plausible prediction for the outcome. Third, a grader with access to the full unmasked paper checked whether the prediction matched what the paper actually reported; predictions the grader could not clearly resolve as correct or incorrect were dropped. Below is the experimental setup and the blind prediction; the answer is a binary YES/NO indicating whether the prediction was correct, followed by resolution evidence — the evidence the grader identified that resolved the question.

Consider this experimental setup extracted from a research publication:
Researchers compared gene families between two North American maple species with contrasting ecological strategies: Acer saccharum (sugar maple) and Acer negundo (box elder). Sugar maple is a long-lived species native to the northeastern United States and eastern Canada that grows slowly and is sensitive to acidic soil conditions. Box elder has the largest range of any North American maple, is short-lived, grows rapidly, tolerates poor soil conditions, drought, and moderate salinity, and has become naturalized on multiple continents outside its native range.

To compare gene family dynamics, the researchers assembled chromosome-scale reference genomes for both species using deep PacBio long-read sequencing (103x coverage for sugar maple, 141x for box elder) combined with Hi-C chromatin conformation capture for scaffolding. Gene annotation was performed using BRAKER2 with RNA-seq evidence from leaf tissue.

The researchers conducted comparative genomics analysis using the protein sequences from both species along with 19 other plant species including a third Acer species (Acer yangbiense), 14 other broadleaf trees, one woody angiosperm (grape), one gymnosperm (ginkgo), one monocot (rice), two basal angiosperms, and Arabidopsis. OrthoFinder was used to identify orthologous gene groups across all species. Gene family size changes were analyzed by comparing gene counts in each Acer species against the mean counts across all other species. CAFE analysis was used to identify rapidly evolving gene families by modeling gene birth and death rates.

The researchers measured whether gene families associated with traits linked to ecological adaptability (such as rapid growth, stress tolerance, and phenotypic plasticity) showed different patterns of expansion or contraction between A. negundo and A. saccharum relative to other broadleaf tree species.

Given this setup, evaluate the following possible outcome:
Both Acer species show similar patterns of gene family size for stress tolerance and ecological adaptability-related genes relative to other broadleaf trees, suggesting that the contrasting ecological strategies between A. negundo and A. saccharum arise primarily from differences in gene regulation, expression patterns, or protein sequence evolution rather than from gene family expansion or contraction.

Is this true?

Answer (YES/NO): NO